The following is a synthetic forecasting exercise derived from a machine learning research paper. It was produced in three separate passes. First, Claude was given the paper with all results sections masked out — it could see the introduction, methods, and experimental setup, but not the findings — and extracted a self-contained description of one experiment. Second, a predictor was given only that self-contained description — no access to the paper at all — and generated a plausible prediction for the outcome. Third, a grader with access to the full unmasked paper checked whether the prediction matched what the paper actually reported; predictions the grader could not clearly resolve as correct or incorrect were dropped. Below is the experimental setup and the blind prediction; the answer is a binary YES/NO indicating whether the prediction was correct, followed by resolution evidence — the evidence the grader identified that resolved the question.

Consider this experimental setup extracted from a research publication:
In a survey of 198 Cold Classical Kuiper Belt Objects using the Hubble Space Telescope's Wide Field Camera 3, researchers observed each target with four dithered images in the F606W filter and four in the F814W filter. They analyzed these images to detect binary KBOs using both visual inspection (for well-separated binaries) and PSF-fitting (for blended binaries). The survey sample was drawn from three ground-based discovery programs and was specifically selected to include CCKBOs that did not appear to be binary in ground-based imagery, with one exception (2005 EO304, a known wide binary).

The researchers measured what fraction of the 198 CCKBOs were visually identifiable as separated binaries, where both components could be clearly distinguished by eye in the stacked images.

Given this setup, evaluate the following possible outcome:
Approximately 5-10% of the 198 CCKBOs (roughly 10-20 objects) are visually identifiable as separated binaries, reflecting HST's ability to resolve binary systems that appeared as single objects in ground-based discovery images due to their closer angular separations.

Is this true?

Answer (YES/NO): NO